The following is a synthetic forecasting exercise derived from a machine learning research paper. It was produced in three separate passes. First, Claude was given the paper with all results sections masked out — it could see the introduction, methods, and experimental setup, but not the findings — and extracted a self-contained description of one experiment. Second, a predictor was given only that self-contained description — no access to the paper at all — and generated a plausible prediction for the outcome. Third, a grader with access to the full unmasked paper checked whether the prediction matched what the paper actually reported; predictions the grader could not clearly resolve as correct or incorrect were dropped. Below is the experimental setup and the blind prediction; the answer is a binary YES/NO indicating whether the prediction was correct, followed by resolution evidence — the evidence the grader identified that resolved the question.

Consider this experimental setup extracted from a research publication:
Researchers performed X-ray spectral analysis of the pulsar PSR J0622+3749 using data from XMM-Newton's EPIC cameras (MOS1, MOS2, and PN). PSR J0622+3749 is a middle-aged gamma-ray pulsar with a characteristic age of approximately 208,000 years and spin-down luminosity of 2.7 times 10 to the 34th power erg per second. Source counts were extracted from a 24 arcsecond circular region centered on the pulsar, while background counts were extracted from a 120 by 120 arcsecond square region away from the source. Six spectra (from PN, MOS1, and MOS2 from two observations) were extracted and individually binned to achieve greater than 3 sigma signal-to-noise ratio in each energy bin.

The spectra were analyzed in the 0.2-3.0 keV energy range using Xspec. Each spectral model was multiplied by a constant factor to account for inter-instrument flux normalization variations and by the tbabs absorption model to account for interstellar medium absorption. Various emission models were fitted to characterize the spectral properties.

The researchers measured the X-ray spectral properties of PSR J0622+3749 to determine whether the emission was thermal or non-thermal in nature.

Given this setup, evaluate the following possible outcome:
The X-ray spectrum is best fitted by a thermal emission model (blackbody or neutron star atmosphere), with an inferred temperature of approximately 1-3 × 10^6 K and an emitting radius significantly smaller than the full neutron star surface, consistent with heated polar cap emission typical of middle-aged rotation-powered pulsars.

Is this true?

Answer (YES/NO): NO